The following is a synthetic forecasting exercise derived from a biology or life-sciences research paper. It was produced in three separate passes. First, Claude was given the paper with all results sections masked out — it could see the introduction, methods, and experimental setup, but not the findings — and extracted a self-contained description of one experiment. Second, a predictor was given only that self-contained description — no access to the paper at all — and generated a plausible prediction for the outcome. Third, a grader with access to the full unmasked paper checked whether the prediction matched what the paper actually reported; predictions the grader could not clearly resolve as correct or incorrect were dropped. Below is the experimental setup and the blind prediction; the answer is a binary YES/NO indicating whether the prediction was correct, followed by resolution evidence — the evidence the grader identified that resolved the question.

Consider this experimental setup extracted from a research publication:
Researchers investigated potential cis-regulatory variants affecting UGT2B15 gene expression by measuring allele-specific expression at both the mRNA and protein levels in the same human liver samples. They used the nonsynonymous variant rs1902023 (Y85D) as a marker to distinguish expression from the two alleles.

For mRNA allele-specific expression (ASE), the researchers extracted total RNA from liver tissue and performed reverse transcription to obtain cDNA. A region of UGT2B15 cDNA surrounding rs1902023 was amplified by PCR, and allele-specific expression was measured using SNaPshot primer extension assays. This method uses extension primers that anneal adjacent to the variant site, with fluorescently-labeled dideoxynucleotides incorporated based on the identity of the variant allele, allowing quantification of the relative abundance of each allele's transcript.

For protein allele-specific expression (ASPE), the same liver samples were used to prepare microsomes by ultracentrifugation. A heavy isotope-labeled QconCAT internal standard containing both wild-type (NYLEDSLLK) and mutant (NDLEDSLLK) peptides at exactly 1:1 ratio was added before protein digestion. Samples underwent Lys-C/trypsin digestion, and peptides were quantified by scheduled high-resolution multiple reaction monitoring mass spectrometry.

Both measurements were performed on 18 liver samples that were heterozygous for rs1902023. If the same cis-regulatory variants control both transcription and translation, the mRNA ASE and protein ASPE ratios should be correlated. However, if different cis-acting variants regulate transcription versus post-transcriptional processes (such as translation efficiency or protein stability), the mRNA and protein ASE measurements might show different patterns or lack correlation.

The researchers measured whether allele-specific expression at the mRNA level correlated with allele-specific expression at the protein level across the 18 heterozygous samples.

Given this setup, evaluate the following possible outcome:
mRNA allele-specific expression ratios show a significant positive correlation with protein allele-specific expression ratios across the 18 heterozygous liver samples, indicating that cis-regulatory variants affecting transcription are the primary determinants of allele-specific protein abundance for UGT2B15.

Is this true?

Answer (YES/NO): NO